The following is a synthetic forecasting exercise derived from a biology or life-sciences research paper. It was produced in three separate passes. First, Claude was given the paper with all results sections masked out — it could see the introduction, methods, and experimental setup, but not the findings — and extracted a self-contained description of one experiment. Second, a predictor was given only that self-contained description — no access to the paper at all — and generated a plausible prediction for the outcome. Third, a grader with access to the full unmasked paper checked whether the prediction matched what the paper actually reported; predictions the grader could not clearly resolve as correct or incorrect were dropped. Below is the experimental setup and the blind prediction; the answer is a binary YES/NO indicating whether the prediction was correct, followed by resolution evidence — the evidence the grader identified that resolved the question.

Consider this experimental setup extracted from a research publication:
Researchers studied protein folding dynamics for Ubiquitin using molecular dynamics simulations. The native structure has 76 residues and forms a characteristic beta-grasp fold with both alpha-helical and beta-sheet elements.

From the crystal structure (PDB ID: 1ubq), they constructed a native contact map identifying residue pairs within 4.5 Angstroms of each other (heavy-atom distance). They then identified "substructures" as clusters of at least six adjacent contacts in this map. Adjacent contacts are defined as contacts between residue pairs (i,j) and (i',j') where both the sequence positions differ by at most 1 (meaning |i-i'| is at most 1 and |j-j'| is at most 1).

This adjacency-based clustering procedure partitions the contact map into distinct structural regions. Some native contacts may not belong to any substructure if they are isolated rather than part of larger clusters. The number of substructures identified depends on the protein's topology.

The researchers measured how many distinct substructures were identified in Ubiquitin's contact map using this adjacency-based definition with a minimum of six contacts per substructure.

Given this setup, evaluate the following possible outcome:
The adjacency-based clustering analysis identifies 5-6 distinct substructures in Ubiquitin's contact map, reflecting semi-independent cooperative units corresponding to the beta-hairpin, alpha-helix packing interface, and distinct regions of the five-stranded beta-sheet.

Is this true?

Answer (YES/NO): NO